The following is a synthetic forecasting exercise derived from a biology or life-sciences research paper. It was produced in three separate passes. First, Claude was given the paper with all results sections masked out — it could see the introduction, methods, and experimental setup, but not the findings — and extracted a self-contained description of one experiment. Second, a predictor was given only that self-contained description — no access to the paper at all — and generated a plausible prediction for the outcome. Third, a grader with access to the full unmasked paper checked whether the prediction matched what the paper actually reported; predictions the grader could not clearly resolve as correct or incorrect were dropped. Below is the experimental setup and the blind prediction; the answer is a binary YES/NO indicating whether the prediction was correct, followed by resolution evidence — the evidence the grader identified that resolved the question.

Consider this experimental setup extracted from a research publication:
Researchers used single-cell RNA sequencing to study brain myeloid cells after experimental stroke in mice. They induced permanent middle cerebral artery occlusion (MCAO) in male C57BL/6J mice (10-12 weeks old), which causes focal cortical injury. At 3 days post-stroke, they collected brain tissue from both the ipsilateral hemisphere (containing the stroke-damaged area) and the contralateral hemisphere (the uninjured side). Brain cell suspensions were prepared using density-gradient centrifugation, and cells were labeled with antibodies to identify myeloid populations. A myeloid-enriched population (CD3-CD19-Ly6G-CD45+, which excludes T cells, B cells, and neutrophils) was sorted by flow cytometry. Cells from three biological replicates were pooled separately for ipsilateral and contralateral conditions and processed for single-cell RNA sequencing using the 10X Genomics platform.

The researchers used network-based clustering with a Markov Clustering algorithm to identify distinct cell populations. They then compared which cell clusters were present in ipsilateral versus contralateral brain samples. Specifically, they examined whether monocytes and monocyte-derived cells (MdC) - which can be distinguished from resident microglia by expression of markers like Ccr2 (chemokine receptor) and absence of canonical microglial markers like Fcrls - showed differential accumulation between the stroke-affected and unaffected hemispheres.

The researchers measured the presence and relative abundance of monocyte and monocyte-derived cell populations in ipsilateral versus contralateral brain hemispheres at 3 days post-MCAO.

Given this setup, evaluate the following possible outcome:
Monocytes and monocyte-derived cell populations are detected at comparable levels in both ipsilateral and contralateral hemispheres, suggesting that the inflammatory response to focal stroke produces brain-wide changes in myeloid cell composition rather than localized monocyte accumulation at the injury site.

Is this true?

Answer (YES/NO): NO